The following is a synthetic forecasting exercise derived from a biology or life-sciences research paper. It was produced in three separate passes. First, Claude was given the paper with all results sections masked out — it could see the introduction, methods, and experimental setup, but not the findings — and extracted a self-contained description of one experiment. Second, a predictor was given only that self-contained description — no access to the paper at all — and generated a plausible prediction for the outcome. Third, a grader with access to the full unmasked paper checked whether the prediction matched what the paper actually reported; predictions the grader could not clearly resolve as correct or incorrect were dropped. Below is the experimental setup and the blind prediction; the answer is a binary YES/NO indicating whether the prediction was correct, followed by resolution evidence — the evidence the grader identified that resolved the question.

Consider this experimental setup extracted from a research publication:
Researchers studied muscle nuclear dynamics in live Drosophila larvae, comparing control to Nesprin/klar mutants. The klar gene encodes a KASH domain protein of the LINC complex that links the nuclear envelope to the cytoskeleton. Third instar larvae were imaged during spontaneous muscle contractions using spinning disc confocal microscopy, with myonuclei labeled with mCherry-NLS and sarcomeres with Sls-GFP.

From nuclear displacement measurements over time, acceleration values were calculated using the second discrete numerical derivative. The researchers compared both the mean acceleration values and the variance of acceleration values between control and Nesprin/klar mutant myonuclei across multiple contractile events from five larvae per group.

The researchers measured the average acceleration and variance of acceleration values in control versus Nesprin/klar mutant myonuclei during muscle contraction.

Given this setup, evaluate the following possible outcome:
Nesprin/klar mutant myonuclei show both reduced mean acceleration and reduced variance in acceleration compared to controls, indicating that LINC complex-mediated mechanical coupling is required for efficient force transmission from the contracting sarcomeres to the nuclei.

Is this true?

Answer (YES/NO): NO